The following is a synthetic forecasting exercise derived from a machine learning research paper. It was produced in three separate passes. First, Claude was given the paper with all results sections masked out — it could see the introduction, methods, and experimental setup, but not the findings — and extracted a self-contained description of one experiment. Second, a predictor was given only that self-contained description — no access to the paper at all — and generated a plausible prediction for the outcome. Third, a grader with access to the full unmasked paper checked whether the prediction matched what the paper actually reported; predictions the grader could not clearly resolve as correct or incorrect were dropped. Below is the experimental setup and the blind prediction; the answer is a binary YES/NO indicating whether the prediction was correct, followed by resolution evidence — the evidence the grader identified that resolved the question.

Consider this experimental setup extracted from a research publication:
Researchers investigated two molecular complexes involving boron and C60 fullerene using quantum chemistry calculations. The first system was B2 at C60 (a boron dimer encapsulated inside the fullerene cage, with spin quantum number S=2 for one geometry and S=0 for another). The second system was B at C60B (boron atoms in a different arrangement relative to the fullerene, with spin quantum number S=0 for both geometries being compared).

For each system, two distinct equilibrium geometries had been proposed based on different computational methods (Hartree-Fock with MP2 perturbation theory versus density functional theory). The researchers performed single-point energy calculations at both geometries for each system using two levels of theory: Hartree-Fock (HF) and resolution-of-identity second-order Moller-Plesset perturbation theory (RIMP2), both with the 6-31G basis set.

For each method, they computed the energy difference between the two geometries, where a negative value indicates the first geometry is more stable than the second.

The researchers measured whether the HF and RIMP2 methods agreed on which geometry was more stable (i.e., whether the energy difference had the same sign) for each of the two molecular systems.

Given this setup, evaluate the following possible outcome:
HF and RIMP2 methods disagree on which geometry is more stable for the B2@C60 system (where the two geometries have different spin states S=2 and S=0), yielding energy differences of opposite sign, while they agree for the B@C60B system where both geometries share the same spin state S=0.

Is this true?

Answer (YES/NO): NO